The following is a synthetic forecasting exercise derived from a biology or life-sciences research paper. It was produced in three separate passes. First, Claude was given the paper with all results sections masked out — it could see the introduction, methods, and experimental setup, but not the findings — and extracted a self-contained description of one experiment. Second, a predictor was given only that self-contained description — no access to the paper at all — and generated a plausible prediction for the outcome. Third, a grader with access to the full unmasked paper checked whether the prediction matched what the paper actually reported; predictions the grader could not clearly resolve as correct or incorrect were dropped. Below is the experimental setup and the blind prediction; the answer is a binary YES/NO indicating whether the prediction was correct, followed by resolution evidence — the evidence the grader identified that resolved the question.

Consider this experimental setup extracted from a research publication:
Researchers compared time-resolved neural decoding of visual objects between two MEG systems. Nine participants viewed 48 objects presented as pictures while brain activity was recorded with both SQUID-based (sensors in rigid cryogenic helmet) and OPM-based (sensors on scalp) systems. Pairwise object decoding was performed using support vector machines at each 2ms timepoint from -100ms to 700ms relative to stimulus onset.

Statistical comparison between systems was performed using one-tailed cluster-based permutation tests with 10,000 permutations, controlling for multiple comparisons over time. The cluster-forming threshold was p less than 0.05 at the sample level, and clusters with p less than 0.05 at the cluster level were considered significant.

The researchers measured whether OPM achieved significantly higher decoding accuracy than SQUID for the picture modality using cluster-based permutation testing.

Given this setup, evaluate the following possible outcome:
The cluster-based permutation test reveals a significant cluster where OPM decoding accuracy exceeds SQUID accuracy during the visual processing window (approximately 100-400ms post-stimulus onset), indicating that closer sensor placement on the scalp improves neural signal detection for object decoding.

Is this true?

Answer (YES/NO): NO